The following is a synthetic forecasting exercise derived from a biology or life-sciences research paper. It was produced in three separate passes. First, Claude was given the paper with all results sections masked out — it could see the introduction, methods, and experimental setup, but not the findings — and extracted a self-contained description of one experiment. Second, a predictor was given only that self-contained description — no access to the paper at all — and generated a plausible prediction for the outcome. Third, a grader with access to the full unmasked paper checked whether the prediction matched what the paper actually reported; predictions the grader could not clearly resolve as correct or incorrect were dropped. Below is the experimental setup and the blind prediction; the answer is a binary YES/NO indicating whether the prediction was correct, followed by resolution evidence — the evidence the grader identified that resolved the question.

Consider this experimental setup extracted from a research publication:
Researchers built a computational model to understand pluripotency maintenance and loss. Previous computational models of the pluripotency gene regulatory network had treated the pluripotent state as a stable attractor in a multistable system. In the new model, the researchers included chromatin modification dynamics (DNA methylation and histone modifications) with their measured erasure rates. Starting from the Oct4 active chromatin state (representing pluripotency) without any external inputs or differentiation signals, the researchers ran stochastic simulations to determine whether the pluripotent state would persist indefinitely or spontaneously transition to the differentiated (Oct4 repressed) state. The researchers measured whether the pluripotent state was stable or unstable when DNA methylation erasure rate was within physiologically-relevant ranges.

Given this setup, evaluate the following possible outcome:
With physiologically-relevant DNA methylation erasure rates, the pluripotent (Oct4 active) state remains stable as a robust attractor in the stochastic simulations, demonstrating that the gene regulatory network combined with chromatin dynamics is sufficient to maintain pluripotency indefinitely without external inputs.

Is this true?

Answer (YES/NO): NO